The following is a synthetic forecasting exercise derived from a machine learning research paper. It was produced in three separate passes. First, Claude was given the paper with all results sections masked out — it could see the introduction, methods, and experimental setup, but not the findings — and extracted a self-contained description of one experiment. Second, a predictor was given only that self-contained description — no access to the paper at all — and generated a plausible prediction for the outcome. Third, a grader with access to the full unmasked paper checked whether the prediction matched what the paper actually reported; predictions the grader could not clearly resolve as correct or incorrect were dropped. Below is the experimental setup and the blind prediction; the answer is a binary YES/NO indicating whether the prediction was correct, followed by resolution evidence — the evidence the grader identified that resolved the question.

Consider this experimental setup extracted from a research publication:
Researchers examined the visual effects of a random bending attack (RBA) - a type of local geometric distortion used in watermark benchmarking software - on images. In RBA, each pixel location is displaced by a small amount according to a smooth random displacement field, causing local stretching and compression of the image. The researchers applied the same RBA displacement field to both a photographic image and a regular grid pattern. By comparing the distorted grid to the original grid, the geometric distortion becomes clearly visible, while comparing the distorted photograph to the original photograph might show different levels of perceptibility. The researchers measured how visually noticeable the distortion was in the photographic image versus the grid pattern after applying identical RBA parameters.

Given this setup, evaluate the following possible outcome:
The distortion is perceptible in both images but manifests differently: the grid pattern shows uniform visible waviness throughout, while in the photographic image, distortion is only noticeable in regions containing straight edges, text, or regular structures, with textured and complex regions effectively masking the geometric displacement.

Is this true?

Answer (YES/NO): NO